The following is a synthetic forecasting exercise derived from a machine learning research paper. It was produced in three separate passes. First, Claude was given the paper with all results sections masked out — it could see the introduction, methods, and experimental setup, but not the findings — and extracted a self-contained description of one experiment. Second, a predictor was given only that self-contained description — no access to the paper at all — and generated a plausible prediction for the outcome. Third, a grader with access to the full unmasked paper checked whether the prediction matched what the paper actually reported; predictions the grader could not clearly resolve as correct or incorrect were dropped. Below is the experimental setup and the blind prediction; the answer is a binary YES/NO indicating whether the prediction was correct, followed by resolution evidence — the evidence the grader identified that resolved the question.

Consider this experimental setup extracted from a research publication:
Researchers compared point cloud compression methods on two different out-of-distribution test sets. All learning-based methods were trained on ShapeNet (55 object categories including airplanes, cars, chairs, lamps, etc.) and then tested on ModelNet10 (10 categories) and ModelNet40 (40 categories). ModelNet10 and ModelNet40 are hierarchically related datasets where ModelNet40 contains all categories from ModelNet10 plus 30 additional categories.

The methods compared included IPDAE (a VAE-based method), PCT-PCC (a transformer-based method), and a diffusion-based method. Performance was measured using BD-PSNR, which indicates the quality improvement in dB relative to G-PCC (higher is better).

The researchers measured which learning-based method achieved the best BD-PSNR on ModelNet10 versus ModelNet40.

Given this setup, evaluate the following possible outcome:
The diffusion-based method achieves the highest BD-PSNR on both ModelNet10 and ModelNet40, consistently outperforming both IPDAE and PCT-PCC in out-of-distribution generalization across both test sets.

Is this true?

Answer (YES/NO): NO